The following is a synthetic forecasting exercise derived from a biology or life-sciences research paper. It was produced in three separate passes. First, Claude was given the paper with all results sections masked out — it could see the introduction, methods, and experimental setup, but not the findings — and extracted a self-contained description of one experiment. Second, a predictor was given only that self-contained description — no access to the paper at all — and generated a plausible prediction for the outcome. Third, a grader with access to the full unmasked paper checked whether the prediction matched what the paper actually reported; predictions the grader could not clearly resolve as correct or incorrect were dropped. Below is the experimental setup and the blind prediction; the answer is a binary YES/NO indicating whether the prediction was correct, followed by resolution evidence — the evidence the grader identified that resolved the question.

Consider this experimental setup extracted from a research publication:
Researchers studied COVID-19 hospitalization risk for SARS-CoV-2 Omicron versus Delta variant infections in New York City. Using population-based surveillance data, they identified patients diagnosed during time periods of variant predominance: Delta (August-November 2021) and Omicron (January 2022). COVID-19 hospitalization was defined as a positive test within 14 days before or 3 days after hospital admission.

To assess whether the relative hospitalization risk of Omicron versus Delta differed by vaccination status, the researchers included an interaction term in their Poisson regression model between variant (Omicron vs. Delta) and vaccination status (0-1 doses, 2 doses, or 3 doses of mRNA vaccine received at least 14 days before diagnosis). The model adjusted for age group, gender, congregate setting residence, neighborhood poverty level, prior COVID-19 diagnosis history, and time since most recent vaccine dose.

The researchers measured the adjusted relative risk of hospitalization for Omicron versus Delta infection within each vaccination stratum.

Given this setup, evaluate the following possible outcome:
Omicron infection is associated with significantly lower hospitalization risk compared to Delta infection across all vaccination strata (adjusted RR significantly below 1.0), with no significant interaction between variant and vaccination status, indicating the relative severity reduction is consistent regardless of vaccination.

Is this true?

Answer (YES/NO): NO